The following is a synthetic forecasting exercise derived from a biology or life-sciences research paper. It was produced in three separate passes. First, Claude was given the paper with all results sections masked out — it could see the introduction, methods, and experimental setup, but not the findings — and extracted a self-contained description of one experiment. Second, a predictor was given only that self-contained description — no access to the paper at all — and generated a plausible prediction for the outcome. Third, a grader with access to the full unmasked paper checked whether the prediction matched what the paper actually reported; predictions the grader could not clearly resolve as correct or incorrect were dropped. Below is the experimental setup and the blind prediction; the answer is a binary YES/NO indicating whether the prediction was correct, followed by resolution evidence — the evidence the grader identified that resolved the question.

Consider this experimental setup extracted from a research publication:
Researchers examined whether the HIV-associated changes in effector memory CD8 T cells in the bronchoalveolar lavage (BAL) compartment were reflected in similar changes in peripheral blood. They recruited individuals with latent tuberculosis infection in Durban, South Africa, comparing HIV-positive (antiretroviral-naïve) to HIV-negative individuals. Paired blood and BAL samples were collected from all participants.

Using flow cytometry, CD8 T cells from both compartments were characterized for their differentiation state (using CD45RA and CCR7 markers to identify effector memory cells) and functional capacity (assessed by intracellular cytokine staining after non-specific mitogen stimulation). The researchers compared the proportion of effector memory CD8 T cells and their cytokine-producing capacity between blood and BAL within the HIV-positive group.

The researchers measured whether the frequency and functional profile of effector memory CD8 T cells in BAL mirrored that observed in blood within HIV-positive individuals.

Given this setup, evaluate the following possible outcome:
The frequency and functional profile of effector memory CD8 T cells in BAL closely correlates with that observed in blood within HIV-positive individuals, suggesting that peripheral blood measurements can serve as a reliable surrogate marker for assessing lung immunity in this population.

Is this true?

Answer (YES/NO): NO